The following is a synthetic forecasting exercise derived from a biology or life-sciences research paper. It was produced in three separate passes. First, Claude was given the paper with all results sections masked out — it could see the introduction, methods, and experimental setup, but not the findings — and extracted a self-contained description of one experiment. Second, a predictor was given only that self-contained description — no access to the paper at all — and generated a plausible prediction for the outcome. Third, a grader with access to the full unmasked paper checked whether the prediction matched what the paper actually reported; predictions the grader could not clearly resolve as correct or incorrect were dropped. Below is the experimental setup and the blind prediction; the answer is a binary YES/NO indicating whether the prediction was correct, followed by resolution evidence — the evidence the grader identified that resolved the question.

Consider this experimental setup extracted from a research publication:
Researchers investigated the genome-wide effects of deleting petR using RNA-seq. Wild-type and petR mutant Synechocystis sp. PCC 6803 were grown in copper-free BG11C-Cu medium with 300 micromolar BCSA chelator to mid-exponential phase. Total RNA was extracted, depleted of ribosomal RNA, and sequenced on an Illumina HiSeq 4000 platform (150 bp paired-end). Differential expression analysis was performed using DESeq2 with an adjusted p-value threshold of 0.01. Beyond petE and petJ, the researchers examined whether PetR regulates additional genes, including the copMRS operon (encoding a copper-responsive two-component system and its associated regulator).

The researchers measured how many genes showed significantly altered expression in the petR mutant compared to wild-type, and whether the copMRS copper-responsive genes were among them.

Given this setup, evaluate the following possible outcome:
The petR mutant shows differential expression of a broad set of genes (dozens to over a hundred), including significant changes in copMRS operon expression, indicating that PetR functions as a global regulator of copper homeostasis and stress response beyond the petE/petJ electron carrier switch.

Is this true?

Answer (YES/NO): NO